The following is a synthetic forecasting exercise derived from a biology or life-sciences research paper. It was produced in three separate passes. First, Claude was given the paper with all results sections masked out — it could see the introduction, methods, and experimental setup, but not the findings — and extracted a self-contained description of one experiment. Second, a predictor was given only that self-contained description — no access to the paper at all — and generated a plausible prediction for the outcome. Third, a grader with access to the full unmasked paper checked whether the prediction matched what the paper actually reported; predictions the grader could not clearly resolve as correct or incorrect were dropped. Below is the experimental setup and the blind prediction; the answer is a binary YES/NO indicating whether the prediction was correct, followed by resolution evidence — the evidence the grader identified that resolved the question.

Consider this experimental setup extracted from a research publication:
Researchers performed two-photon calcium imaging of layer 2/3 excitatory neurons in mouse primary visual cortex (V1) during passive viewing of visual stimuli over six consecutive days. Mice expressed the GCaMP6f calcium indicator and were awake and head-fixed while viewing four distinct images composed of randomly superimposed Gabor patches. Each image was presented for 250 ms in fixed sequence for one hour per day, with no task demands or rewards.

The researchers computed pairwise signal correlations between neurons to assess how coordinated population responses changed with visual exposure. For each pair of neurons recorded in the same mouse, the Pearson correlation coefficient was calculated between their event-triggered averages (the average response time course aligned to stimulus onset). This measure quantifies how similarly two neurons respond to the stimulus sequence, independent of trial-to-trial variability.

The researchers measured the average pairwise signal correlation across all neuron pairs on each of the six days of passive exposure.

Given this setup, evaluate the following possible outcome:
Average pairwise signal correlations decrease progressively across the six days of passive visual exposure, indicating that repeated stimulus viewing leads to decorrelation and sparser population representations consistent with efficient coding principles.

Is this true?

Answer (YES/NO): YES